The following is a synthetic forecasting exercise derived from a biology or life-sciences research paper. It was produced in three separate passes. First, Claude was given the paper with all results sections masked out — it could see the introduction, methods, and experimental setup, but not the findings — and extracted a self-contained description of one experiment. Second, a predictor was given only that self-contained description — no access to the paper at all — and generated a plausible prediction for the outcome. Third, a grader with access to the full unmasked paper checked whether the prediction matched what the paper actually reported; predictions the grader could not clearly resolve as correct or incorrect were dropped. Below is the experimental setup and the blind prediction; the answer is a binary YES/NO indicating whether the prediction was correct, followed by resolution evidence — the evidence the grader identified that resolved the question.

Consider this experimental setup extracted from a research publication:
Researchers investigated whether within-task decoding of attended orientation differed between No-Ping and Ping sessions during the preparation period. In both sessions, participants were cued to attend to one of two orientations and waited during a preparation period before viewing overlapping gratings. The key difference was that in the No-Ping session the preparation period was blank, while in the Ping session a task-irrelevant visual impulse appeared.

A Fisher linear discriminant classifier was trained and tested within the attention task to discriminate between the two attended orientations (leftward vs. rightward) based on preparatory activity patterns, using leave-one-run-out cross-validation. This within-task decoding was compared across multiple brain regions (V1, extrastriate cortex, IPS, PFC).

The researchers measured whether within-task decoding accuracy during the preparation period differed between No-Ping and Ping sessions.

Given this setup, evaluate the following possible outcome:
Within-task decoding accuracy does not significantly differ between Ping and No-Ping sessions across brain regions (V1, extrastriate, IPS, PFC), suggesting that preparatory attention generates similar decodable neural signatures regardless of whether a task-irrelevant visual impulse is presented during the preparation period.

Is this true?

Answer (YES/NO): YES